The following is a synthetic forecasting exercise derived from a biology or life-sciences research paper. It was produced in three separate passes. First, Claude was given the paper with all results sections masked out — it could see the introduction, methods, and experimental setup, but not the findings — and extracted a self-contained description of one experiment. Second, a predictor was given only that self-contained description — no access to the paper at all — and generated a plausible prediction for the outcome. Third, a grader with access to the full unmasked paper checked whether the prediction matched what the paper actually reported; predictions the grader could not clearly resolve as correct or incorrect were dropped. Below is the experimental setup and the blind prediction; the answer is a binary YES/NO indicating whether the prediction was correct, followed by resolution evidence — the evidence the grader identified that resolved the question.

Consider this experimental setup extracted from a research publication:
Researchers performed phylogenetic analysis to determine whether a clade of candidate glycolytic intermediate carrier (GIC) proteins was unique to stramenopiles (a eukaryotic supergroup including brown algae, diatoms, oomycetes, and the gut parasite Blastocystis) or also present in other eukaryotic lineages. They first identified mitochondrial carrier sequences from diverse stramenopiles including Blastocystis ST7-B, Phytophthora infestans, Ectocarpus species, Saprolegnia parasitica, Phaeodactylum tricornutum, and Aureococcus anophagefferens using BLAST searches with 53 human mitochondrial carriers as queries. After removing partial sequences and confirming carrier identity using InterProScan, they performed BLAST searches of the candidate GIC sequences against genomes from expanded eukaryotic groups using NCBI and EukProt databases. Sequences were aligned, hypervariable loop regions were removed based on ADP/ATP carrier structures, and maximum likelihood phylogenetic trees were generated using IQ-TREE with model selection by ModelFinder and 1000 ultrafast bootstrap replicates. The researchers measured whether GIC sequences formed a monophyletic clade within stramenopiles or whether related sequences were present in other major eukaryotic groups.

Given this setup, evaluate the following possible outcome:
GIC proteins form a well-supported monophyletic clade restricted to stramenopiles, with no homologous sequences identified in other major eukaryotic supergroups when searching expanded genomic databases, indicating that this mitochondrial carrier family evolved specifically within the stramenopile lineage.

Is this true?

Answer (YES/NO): YES